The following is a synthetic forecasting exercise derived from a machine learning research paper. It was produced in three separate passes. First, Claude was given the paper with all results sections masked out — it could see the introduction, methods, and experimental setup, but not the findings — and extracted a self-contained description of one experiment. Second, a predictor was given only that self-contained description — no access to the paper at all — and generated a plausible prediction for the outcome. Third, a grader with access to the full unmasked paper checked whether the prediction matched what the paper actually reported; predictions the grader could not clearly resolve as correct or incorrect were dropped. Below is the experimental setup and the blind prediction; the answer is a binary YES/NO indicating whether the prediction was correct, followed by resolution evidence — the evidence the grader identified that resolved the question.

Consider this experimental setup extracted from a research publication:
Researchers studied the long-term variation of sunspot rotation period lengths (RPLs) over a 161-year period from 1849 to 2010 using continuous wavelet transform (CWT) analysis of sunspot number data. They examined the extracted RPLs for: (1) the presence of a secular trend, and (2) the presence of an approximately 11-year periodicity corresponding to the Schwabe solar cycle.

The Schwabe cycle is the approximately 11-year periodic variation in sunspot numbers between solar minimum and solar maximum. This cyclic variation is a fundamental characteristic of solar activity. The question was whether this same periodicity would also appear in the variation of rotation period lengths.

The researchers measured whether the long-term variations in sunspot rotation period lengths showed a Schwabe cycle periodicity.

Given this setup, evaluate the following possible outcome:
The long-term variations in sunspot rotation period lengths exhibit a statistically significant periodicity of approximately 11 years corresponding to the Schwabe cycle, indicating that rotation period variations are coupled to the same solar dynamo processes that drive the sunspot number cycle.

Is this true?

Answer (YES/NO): NO